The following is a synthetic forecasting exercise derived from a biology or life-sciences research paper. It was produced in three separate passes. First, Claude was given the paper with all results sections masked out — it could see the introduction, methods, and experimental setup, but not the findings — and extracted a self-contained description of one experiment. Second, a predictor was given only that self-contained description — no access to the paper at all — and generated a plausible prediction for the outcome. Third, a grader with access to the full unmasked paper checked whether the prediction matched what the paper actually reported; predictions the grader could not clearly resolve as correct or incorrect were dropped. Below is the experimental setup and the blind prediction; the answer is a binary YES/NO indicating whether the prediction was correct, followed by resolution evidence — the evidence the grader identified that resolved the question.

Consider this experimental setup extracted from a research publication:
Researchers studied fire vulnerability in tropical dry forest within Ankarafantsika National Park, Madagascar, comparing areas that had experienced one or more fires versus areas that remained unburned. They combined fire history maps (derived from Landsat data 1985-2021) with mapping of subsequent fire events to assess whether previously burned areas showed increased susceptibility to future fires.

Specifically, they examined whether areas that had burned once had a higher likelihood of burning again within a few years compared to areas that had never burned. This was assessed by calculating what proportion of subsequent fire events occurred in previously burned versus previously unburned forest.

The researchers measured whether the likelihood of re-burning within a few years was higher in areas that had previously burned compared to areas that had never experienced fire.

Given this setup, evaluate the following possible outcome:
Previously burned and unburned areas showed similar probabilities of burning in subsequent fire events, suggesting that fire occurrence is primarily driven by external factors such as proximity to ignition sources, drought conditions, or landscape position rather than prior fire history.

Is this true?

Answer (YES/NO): NO